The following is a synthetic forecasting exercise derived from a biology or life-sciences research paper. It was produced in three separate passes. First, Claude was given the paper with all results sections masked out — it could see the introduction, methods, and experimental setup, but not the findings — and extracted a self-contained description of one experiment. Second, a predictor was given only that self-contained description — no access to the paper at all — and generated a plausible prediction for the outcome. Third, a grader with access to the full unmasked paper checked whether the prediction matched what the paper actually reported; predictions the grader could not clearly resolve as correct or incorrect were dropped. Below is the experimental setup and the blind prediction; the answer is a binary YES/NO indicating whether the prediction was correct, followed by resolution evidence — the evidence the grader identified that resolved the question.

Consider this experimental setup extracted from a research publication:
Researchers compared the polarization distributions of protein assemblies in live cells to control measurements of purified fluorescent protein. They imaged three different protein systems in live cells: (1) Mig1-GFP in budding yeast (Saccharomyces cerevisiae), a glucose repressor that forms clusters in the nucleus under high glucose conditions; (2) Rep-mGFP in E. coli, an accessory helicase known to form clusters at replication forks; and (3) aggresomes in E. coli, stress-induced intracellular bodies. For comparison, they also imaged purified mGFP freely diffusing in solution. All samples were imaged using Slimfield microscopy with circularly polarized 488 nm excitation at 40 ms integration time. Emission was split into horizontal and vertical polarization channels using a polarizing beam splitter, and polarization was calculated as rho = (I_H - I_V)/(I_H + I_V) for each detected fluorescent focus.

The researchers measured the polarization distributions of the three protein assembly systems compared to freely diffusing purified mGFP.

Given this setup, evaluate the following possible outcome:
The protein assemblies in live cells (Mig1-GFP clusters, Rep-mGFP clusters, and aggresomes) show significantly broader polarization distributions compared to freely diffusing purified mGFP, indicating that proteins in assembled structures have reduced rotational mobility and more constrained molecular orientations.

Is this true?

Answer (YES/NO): NO